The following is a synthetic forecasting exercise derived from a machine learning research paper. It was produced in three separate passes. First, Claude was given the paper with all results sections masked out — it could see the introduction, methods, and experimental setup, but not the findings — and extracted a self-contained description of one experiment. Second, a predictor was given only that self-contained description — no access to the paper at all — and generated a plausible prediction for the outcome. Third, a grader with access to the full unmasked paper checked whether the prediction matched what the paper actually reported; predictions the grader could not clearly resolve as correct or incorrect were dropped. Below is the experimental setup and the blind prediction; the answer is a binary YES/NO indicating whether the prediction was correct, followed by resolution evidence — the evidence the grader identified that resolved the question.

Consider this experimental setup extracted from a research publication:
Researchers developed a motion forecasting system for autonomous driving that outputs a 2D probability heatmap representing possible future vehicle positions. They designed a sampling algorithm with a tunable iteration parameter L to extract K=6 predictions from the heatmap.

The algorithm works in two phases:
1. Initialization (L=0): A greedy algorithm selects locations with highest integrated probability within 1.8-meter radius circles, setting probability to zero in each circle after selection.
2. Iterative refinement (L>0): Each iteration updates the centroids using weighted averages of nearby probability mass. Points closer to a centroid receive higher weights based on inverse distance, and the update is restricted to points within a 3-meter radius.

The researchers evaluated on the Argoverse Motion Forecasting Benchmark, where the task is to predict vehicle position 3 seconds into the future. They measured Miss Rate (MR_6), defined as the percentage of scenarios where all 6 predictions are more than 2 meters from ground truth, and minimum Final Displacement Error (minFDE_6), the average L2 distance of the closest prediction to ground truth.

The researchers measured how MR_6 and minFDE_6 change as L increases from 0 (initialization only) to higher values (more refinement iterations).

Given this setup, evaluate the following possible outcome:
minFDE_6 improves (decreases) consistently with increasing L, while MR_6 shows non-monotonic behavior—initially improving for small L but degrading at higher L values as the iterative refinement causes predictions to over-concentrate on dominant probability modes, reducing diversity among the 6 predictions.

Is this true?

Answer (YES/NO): NO